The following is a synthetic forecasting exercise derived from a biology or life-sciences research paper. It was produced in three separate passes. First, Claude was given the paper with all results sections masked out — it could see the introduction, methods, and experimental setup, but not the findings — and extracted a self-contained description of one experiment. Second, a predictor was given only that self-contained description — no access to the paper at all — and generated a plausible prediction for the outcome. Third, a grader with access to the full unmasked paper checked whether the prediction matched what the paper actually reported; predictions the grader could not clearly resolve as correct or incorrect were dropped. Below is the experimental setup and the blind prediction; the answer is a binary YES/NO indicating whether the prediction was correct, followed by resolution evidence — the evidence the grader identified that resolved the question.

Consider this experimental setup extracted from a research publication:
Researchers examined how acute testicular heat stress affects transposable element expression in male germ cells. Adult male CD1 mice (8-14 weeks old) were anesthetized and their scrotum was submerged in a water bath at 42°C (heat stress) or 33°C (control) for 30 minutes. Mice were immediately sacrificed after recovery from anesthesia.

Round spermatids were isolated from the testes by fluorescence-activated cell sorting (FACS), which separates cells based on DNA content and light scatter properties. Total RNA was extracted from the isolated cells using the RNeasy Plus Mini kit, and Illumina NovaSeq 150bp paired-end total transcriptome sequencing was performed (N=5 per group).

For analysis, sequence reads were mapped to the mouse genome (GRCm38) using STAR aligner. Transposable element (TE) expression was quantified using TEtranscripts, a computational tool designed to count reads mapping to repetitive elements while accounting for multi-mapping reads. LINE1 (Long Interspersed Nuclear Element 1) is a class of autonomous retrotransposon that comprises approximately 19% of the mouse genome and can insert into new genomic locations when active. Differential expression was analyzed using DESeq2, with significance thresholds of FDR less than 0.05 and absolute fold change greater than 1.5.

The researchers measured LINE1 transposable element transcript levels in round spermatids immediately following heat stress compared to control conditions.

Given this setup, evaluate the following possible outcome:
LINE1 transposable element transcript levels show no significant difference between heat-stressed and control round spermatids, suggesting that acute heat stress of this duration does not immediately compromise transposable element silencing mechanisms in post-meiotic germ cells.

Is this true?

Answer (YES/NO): YES